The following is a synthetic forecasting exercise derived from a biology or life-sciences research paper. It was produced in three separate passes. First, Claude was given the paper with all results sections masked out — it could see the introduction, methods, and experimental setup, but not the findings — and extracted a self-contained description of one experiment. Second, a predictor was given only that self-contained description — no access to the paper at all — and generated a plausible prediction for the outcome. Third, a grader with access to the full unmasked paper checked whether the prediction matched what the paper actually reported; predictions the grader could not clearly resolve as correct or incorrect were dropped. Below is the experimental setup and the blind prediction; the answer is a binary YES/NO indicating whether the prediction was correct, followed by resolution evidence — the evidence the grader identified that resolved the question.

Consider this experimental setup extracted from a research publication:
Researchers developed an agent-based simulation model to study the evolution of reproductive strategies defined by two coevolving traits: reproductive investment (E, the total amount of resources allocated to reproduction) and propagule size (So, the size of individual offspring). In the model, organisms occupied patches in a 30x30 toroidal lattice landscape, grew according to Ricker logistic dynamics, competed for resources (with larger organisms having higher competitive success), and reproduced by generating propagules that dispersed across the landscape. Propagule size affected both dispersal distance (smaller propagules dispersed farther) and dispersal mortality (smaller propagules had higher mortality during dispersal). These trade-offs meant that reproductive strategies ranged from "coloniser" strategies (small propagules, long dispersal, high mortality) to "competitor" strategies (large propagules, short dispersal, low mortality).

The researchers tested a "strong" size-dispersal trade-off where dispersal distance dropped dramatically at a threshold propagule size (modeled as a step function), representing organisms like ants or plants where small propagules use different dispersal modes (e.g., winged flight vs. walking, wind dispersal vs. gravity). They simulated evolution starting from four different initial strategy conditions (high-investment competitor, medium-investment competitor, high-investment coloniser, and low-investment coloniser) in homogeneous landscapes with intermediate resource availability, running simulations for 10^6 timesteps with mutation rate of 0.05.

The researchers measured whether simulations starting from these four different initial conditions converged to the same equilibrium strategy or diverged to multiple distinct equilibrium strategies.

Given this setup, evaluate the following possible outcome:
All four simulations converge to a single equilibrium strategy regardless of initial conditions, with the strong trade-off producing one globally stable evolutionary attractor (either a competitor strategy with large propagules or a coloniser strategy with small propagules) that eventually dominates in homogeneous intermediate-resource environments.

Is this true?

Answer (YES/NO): NO